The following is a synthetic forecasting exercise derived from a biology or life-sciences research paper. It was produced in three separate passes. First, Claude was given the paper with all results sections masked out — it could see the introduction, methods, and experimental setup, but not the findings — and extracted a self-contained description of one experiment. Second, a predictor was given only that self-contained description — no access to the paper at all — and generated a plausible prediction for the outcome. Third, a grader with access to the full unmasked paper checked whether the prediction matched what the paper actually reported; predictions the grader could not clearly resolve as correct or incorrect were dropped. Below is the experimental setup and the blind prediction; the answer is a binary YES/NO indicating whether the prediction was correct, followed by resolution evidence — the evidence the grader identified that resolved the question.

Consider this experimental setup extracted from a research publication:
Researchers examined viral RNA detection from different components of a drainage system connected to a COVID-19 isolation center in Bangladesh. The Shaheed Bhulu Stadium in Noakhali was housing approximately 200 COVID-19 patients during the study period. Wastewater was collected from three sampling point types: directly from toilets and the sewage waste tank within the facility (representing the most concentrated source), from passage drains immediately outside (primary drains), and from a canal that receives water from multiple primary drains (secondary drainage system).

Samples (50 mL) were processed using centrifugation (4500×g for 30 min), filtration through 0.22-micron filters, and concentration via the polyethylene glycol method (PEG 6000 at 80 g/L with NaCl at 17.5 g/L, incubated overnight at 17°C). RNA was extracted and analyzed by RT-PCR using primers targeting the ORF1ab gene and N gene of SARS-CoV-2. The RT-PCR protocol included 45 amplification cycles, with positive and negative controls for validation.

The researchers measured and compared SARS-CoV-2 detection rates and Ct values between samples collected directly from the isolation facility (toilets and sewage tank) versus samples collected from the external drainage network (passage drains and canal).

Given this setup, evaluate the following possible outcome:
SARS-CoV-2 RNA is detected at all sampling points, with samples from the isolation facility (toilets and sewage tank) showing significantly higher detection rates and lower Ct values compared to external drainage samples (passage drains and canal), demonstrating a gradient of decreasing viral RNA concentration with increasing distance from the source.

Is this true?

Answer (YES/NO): NO